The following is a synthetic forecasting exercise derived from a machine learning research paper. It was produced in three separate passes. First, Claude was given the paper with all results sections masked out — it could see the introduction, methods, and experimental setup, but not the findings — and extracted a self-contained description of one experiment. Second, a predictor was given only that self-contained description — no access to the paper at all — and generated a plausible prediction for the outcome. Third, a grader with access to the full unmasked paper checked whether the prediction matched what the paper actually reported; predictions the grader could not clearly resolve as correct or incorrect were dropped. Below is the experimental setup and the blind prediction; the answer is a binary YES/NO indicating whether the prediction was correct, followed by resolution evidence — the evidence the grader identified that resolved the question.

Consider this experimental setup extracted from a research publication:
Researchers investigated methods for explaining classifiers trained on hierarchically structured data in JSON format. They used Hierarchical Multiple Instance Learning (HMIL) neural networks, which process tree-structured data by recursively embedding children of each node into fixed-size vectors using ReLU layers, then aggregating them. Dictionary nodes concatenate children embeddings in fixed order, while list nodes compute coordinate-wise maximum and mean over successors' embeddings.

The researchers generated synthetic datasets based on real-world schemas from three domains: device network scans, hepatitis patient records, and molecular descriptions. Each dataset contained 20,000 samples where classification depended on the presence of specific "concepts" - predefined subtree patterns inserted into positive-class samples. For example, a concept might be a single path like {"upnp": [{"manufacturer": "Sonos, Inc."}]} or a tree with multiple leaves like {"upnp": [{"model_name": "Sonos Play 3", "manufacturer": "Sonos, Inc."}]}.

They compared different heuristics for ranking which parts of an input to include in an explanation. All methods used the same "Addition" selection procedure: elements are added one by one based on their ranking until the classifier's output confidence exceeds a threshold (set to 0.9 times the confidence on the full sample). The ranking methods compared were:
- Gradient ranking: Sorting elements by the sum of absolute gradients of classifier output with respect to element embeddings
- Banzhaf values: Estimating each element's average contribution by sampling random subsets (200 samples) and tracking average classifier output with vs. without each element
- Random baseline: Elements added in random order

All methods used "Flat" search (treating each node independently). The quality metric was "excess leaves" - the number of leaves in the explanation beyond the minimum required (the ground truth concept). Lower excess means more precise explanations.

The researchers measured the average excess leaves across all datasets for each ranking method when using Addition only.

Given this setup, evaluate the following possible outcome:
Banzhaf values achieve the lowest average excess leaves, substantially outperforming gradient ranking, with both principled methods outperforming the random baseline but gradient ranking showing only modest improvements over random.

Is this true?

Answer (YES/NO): NO